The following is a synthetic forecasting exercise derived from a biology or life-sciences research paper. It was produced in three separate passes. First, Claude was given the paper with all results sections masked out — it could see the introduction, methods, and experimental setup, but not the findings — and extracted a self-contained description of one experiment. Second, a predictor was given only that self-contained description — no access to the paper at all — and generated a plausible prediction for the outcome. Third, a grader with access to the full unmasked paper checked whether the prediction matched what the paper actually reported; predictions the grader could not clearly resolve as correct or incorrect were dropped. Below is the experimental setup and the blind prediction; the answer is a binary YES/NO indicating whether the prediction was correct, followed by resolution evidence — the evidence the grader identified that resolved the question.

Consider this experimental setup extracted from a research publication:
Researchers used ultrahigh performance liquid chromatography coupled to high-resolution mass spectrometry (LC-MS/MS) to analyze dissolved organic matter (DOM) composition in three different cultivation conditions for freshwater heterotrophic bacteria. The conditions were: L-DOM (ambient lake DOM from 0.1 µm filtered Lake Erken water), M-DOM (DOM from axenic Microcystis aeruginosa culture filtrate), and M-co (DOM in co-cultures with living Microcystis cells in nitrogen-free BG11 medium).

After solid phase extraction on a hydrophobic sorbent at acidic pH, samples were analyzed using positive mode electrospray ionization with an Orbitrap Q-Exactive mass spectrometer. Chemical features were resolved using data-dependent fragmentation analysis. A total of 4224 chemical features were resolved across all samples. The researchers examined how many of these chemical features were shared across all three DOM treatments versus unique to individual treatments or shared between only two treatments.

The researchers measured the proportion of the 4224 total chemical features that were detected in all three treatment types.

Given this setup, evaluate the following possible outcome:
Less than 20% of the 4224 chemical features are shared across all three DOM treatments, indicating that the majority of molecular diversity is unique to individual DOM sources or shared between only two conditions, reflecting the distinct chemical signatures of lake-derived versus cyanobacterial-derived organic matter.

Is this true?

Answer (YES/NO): NO